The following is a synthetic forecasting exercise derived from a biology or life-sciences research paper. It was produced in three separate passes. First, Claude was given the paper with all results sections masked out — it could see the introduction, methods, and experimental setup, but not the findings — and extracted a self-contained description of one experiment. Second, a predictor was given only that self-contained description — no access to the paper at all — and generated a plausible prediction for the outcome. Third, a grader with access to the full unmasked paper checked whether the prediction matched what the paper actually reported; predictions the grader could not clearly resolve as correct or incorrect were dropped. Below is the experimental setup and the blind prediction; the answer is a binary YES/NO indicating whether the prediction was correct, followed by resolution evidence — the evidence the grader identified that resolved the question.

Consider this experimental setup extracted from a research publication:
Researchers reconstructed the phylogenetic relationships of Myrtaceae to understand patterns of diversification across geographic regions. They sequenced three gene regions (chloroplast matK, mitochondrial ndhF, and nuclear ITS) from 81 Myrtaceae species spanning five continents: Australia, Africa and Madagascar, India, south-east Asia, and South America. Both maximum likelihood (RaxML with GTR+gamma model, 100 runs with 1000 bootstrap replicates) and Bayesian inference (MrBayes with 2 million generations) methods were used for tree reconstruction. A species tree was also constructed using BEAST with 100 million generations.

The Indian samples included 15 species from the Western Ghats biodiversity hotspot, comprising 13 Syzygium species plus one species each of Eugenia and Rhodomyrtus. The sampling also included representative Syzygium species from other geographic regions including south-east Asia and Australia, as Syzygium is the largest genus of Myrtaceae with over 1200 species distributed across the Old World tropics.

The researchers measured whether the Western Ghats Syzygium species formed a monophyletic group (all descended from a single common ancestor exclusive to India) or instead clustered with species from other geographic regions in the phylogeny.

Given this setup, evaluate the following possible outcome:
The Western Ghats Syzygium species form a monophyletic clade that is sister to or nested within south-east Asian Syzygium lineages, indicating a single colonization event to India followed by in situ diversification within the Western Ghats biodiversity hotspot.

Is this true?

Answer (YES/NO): NO